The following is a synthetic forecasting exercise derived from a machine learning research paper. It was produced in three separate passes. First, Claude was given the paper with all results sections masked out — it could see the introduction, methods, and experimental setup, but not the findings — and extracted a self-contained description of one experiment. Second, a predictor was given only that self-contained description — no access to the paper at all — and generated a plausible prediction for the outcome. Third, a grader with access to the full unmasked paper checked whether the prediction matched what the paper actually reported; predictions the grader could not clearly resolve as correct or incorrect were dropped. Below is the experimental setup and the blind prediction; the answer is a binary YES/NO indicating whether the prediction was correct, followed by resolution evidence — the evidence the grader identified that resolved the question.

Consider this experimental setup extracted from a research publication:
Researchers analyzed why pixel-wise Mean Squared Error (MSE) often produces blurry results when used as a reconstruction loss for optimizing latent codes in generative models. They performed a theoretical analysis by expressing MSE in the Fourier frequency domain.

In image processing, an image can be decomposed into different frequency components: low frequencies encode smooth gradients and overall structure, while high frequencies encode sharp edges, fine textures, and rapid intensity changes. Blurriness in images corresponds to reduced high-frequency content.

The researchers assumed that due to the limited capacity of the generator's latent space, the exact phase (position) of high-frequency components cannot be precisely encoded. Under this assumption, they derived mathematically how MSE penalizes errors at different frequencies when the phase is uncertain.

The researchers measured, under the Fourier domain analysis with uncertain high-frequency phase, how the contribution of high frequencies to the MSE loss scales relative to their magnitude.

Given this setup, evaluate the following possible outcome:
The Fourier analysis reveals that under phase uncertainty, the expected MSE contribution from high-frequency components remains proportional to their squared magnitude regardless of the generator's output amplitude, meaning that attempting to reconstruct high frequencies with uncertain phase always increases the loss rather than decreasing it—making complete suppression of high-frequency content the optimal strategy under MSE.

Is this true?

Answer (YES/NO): NO